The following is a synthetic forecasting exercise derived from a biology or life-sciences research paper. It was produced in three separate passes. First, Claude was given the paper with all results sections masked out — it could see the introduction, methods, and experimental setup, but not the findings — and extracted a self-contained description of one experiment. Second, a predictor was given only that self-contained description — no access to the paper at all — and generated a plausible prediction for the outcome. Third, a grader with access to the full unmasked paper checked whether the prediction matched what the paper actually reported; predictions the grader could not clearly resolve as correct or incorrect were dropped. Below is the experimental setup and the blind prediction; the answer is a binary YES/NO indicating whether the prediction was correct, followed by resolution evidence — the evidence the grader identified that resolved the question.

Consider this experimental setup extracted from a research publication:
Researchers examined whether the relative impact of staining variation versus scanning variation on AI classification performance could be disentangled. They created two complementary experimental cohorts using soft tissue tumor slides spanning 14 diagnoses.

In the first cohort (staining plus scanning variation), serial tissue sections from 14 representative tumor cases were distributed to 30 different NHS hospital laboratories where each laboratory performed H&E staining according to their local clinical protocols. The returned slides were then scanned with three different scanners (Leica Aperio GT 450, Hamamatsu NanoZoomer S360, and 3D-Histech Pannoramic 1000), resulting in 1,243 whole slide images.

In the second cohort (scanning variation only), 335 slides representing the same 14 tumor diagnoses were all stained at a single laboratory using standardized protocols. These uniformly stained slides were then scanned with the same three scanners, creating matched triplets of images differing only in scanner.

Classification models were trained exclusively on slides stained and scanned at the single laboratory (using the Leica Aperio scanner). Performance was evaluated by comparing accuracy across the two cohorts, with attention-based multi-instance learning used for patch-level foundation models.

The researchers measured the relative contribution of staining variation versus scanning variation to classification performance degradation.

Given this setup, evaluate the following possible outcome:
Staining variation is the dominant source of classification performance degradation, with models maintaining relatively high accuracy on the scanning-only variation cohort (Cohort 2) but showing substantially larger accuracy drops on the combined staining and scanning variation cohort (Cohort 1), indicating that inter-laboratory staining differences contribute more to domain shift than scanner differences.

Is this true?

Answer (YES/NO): NO